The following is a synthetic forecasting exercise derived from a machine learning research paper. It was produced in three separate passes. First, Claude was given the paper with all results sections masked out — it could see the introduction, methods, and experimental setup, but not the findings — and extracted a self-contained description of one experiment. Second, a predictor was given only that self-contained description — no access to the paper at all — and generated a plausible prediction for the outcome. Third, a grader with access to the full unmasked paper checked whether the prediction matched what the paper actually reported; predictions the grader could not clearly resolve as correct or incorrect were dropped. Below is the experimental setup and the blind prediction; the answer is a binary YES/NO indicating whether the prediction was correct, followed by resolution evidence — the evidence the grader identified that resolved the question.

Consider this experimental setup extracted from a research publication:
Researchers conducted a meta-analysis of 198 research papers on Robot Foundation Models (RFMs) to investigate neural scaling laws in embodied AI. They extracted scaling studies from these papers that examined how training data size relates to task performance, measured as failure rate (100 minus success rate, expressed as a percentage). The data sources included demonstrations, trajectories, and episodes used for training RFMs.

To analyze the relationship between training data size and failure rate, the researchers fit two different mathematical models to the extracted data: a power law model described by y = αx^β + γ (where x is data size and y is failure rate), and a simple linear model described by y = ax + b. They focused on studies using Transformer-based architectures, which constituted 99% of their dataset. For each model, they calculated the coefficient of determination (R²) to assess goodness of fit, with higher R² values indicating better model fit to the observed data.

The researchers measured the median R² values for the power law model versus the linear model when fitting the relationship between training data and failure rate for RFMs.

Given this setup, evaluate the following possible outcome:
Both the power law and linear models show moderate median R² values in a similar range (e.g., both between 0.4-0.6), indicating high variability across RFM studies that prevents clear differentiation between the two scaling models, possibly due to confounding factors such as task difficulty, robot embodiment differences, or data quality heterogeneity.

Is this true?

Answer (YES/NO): NO